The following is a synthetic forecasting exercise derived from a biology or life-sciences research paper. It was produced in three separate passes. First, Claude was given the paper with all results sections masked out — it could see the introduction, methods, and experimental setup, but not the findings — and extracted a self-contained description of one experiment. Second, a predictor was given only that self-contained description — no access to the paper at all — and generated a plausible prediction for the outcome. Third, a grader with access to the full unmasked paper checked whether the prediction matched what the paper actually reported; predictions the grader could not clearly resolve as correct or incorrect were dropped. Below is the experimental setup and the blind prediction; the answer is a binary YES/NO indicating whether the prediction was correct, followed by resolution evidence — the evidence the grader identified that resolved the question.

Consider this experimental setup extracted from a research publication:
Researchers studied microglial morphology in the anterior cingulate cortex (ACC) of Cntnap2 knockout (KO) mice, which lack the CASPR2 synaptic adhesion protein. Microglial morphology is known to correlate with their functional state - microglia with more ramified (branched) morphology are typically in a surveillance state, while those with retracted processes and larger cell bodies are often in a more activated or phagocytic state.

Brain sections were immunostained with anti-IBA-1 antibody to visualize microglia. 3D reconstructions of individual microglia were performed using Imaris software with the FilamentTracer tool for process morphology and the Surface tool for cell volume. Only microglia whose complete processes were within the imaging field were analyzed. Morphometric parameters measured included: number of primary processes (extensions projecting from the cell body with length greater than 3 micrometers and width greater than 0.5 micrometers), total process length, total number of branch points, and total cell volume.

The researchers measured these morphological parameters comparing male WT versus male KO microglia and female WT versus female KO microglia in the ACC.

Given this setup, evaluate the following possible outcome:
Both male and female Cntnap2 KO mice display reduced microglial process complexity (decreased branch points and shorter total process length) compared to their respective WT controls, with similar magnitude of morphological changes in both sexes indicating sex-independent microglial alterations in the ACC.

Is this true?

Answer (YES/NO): NO